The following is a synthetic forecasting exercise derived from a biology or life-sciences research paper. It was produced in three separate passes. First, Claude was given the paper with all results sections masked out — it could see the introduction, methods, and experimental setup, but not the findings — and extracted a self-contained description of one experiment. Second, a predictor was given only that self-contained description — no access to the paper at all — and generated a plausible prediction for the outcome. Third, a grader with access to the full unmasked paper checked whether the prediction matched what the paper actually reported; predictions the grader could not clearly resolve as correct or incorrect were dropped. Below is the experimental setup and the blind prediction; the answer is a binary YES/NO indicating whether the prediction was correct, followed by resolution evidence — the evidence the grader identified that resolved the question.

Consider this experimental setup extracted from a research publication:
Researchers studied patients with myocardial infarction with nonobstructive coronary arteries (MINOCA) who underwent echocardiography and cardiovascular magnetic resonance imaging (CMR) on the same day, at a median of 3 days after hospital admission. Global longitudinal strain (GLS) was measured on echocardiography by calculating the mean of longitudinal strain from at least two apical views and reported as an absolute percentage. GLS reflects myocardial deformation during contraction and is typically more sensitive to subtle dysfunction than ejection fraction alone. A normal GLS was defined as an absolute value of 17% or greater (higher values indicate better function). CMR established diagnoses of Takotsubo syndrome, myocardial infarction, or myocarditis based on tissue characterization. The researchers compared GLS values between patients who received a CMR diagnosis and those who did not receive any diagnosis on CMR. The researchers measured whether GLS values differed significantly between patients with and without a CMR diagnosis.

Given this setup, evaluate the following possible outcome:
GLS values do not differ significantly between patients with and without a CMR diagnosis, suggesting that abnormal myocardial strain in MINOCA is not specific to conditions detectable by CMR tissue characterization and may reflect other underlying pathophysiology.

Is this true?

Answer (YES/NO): YES